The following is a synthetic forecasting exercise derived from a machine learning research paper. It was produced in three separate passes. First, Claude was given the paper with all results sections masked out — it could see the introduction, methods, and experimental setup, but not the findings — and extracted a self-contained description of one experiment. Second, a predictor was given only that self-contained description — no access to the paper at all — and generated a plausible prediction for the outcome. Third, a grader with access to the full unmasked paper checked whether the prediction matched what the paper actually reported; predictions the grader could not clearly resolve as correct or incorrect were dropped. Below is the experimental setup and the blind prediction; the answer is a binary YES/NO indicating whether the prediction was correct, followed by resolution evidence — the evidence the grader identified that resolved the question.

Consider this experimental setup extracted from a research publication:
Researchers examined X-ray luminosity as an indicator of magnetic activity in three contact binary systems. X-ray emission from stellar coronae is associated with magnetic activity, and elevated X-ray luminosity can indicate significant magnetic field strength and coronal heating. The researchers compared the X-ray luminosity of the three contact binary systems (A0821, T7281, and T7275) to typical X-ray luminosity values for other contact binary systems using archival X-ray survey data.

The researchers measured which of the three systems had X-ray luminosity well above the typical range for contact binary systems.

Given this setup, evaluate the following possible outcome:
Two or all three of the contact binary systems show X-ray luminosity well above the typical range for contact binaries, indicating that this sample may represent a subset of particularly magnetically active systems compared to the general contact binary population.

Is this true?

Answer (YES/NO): YES